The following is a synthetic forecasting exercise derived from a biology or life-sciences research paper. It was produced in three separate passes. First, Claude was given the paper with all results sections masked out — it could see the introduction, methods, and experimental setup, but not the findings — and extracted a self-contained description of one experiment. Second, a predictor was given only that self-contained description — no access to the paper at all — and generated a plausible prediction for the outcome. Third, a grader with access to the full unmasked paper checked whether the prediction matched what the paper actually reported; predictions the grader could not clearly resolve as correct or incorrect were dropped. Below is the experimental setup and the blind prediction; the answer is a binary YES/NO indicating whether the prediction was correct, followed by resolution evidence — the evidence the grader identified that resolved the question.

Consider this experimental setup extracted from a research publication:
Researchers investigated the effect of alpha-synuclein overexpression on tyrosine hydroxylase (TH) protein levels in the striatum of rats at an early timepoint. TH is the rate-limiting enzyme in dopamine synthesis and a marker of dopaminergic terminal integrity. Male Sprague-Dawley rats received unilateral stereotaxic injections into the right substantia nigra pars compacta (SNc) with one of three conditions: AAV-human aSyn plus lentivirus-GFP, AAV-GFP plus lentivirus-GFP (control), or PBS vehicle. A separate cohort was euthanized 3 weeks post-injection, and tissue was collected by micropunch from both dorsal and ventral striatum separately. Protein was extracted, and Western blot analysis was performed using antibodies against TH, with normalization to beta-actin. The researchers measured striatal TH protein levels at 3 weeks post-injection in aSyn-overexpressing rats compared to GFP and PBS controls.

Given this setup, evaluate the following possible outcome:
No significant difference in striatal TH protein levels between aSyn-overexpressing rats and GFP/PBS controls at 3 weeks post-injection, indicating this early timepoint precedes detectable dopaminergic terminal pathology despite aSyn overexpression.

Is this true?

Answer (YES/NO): NO